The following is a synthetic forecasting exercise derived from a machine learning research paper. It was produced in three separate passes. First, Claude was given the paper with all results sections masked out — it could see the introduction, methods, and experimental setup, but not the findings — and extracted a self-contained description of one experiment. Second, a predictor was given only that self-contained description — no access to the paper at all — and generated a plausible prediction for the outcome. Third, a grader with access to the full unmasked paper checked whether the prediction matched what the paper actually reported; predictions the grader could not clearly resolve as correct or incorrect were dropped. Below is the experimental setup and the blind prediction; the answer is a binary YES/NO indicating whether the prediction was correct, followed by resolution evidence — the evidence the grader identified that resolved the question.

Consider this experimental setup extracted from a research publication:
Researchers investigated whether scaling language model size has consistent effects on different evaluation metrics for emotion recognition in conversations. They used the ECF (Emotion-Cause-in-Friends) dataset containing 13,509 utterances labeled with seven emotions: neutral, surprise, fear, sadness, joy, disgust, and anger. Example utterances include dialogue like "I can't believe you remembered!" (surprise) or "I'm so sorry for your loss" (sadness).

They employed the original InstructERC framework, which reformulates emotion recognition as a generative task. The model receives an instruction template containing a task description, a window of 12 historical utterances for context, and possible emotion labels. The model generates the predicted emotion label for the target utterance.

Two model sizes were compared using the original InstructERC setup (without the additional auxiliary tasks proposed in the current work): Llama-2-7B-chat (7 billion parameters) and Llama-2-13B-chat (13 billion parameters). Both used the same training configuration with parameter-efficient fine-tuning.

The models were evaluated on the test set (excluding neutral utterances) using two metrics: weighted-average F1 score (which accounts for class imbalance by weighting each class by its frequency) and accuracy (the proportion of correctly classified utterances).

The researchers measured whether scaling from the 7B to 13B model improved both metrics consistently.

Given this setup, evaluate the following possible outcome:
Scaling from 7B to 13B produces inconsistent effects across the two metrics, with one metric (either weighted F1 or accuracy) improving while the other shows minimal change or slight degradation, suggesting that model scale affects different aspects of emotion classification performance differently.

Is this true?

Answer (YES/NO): YES